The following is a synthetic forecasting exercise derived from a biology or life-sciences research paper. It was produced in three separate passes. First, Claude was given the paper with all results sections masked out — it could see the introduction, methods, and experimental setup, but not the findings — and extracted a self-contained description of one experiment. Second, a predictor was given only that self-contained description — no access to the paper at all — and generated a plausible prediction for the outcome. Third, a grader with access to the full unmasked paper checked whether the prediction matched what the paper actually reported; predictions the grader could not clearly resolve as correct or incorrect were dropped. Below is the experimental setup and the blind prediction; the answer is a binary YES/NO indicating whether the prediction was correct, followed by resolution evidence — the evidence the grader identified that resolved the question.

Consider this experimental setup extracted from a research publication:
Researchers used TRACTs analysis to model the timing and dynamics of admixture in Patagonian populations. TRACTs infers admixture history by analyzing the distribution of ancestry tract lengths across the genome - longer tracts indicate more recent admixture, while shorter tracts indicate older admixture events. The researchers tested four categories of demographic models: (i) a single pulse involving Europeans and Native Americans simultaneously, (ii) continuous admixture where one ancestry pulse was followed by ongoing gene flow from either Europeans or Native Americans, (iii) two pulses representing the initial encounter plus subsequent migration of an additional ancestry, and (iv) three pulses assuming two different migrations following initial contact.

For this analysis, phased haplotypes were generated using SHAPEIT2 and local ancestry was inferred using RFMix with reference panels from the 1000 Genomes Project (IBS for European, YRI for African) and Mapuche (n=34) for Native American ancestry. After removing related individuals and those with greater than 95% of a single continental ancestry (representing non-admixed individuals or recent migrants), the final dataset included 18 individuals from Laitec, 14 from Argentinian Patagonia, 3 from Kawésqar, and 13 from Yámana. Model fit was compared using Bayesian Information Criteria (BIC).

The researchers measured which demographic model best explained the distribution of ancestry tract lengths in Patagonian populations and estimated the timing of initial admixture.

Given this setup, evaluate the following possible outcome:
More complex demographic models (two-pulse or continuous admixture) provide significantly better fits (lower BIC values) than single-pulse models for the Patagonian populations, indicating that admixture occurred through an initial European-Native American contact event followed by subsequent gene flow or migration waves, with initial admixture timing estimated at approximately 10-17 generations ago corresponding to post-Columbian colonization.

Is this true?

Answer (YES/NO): NO